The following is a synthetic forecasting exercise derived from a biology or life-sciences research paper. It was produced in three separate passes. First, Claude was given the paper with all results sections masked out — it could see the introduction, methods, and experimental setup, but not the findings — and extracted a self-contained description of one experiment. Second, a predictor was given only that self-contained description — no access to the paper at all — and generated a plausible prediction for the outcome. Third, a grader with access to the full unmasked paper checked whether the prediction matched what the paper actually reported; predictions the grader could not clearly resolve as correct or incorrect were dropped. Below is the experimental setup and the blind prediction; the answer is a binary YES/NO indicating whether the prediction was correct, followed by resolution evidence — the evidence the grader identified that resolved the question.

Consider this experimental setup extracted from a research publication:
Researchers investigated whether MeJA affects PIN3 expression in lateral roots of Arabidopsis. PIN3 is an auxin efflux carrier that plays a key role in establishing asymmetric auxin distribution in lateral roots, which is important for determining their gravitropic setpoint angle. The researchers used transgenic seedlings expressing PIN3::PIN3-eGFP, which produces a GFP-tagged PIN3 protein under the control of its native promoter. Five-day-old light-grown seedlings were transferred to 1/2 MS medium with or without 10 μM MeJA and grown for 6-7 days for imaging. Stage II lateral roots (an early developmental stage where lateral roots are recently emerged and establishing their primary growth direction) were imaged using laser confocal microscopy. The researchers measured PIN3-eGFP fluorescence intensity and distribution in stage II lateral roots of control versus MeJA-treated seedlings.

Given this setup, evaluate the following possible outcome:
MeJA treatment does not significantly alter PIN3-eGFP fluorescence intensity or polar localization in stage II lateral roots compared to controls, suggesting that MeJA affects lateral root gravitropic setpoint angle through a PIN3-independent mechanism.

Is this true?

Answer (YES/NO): YES